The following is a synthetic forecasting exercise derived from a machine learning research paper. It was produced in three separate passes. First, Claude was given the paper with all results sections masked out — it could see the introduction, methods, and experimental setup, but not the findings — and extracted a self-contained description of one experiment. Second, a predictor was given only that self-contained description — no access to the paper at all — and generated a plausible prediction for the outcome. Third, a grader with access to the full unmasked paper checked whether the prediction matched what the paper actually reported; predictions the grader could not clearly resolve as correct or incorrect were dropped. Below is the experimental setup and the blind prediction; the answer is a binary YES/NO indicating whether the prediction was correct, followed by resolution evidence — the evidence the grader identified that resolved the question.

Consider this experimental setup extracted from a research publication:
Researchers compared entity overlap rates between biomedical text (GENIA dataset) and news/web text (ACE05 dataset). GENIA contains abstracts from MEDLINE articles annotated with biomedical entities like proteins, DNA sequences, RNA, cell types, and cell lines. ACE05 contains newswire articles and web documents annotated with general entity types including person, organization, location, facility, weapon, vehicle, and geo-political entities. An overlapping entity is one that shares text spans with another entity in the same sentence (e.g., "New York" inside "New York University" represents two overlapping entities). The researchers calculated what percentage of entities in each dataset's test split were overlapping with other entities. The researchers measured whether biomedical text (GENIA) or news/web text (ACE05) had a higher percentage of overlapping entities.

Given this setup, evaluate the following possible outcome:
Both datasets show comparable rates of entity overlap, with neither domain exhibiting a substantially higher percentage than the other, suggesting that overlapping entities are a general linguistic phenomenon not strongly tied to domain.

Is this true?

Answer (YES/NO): NO